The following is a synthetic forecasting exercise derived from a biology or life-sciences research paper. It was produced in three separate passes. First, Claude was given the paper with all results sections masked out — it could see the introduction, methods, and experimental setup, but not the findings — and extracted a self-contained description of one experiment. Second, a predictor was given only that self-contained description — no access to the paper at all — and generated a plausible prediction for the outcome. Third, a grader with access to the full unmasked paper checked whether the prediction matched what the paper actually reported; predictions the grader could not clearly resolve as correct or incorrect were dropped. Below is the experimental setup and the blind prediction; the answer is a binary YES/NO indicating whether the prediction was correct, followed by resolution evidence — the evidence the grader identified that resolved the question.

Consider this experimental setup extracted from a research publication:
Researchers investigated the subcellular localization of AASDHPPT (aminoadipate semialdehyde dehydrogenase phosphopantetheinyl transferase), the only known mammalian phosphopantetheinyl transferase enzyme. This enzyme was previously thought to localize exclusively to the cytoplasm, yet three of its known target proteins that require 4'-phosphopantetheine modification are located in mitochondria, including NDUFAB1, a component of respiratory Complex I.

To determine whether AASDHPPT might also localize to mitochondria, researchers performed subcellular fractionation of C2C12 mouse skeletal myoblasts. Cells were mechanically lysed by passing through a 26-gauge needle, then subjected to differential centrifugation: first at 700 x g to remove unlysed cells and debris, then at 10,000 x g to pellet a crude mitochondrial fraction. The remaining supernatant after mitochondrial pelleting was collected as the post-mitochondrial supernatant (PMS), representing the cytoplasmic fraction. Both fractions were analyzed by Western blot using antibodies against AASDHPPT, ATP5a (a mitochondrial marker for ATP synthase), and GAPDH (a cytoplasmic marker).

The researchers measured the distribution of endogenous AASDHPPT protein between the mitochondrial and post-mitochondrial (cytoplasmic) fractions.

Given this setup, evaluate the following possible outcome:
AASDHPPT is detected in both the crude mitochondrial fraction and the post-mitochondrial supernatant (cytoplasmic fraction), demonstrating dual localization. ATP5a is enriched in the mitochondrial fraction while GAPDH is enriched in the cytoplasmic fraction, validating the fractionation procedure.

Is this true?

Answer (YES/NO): YES